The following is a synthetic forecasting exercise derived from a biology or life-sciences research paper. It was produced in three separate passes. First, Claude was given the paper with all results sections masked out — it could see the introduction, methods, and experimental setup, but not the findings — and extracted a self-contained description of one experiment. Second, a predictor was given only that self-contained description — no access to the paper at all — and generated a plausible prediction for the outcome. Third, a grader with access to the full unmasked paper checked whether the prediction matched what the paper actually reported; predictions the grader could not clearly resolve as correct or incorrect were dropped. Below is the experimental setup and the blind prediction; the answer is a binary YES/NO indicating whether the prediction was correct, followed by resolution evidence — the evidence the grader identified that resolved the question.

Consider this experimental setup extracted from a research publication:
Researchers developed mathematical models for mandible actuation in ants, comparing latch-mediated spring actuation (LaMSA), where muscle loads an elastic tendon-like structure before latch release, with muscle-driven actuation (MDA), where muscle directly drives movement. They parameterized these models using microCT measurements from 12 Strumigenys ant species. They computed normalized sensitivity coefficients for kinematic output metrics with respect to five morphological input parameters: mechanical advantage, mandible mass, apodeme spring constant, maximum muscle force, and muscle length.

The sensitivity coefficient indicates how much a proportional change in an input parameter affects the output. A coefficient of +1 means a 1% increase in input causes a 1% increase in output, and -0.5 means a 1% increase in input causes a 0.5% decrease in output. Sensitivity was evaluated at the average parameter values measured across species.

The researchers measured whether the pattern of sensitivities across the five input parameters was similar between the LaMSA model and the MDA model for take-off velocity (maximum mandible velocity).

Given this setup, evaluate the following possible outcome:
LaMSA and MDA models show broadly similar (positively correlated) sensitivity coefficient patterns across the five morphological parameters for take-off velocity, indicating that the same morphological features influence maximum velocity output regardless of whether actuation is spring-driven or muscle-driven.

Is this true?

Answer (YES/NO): NO